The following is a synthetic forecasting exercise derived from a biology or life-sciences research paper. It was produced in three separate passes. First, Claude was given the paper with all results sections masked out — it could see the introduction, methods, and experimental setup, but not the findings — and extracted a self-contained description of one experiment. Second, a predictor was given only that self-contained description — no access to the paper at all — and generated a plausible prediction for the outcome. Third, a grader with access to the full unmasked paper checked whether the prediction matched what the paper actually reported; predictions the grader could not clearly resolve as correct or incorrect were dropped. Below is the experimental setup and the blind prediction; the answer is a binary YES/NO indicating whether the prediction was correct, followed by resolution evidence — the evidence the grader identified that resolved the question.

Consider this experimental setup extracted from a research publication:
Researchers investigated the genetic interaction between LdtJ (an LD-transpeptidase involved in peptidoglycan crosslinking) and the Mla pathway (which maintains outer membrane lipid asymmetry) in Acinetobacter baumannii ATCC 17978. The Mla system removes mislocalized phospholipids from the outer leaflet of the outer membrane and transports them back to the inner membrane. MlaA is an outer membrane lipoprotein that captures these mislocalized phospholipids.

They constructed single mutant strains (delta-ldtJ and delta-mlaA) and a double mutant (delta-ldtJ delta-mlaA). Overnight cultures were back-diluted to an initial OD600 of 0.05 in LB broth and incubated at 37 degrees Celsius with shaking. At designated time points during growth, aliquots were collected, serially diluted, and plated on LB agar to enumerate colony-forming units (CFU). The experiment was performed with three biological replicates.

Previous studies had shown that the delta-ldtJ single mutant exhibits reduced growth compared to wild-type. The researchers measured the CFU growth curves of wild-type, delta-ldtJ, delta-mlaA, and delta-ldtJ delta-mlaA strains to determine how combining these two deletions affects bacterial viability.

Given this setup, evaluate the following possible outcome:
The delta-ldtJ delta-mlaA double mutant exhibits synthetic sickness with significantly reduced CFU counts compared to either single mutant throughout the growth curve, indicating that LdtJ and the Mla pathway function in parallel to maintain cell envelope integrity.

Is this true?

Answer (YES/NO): NO